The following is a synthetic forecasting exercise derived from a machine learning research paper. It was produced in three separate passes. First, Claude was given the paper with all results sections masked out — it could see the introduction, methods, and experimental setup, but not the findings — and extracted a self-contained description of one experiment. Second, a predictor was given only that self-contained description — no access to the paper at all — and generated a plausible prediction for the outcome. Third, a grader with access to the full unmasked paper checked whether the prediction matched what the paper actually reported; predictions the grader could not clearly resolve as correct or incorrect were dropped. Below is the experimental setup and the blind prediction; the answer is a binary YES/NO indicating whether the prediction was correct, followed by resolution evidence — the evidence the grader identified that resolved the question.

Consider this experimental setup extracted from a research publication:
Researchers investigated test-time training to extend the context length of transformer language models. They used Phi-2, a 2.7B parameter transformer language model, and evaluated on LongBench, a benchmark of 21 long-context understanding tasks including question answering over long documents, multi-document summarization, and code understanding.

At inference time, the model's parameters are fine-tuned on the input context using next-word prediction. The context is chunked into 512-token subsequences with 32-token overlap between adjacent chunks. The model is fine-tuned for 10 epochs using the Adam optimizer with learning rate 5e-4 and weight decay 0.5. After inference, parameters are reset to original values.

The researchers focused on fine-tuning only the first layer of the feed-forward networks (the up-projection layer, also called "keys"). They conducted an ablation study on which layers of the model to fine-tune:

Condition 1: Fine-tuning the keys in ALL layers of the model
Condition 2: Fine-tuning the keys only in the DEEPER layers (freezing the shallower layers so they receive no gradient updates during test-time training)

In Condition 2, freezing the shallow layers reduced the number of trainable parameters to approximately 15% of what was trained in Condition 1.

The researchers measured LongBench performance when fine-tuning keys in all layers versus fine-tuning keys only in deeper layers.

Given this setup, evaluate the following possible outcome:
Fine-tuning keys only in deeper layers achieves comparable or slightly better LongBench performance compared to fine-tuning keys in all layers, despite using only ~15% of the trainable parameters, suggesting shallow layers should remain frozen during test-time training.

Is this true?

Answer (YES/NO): NO